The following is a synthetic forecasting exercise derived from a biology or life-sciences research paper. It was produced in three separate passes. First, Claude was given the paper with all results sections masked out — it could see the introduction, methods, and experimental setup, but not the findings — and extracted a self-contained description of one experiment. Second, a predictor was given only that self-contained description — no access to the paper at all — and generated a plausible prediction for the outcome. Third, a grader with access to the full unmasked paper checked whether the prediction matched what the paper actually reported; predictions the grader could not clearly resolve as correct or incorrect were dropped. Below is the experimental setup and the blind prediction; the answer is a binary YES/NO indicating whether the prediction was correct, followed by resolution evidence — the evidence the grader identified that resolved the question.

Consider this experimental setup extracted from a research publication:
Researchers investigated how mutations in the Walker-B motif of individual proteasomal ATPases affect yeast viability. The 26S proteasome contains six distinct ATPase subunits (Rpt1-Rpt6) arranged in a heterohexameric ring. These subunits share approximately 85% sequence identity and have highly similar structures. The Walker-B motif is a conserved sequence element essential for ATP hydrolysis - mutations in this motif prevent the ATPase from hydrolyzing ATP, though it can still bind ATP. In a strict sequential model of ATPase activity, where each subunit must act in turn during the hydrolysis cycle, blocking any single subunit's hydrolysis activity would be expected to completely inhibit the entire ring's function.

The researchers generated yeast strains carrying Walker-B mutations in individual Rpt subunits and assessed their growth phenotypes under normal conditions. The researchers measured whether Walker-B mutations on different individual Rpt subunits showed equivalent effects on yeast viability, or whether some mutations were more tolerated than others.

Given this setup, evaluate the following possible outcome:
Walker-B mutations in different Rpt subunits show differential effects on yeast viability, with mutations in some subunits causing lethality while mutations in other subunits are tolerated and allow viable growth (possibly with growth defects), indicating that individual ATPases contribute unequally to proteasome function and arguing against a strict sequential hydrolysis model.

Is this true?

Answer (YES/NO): YES